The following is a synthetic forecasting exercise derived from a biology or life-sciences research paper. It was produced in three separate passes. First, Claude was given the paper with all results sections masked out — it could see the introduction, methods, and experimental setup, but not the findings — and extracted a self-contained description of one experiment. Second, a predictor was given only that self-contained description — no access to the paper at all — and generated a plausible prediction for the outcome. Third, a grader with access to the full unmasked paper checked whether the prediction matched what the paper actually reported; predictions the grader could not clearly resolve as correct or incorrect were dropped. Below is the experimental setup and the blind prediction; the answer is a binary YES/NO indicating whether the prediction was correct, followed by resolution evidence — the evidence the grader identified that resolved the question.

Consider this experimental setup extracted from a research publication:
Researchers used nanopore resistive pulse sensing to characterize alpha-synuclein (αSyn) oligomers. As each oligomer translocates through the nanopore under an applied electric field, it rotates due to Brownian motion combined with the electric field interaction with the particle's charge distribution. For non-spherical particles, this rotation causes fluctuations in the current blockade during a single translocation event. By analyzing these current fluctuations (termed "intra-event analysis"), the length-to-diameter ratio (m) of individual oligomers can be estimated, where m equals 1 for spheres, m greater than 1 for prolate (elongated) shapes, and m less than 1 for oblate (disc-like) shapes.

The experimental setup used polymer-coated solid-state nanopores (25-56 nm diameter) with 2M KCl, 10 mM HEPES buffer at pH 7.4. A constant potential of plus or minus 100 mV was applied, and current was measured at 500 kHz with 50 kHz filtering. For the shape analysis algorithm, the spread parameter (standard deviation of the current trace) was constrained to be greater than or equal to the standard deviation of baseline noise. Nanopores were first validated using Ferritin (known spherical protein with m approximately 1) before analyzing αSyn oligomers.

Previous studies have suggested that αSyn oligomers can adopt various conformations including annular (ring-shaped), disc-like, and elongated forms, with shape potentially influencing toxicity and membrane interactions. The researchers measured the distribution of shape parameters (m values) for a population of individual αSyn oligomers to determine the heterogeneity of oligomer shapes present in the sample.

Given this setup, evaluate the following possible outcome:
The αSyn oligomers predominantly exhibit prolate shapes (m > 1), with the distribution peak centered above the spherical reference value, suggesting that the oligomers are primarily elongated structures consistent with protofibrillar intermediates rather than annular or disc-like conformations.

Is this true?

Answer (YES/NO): NO